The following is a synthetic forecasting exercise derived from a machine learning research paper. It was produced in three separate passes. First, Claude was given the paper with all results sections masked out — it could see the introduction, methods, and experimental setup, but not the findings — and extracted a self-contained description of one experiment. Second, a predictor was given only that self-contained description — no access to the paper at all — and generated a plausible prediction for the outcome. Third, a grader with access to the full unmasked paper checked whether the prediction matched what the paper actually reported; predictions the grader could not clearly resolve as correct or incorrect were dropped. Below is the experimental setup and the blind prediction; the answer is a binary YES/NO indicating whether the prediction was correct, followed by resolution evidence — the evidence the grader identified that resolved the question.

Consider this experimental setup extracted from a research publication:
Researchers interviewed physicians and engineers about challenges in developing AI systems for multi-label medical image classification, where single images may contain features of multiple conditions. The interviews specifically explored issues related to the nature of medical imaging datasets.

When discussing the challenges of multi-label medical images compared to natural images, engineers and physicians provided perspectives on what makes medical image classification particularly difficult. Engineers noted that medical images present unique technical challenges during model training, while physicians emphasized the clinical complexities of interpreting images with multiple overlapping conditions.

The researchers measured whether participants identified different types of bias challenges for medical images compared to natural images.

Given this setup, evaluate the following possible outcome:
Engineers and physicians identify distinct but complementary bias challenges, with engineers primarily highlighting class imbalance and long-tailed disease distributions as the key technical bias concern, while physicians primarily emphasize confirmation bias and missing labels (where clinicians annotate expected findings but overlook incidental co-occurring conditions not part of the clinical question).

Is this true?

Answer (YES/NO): NO